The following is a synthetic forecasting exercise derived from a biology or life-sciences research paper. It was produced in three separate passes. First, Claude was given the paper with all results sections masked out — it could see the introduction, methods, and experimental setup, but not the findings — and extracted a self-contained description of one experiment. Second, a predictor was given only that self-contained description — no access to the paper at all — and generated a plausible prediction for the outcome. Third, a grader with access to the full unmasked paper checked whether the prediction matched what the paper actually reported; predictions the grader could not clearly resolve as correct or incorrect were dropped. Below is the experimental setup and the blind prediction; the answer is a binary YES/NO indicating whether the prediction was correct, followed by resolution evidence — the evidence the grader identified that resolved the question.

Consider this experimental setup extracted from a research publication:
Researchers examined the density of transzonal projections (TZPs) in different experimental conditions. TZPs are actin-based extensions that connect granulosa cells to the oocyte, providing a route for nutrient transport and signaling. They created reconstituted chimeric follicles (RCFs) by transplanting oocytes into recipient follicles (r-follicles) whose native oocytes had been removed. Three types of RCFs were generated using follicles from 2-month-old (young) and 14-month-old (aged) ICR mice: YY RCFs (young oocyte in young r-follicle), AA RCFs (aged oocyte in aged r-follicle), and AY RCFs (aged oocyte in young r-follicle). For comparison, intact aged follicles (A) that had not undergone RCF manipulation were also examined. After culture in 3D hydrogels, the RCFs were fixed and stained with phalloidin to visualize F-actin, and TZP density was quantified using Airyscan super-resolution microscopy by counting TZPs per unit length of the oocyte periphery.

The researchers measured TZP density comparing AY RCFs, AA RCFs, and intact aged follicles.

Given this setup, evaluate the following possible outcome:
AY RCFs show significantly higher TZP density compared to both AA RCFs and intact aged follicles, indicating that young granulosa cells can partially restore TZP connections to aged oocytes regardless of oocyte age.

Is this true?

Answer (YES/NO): YES